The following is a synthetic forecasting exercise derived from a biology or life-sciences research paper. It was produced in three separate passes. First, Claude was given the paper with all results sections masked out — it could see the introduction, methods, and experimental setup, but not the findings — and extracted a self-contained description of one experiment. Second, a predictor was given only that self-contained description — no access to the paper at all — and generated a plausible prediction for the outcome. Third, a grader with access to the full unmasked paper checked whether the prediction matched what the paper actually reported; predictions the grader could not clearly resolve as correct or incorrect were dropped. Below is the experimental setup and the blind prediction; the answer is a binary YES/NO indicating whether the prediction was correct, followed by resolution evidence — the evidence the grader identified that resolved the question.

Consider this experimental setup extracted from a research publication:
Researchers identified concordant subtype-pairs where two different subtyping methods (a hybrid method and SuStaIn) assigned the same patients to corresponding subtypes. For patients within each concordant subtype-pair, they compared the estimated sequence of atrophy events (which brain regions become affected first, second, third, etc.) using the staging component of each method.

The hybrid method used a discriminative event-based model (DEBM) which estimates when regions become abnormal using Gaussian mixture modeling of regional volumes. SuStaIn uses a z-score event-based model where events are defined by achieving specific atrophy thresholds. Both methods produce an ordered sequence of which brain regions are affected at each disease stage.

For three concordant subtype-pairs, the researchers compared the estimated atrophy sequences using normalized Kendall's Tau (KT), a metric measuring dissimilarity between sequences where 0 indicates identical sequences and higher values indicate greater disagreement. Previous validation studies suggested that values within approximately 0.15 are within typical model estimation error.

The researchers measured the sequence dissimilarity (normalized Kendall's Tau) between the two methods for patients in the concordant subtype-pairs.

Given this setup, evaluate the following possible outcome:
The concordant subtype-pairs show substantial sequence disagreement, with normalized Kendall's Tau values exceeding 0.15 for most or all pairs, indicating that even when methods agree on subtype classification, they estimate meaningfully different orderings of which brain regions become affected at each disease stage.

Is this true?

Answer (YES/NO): NO